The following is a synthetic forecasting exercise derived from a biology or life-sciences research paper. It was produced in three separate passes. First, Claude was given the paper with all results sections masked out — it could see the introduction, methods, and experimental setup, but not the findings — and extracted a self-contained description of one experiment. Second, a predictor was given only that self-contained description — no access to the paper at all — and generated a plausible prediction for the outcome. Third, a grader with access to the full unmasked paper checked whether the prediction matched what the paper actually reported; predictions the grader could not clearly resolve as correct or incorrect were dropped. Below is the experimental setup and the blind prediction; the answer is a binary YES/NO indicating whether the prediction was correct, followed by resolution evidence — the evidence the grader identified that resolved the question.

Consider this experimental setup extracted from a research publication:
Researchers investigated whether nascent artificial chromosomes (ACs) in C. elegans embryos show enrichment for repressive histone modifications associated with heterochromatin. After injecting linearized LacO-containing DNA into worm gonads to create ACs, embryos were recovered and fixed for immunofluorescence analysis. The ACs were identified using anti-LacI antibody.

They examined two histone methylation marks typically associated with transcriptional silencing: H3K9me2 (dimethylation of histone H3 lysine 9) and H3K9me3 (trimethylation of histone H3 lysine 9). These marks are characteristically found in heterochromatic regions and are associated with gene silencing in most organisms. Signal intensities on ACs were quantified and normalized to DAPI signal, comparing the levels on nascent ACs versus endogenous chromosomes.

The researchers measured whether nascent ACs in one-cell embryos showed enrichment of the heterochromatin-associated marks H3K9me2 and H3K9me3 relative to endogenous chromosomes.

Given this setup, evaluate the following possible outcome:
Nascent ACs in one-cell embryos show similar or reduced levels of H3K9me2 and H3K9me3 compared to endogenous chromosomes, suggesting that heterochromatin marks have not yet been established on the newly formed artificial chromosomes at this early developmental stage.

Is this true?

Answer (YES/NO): YES